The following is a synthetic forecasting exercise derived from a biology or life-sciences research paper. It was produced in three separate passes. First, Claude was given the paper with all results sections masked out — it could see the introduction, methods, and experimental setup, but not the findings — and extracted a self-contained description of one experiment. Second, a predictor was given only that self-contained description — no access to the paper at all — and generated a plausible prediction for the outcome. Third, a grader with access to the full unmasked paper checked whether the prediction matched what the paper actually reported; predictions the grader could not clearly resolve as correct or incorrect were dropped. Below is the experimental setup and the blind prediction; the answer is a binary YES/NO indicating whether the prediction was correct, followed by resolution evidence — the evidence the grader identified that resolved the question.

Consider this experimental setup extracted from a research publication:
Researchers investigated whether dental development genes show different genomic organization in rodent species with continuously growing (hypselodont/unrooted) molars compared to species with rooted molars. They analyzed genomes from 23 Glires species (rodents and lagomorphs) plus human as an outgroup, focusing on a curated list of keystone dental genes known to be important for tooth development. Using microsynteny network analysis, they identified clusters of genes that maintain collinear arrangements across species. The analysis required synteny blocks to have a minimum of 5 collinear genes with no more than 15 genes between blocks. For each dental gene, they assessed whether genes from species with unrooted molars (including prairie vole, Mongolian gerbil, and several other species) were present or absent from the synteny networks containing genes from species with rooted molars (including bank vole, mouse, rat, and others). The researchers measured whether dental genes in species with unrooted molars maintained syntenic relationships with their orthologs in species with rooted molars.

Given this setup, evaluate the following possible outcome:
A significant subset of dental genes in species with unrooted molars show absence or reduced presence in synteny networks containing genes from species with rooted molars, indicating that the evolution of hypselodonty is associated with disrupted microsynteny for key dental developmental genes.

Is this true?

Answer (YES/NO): YES